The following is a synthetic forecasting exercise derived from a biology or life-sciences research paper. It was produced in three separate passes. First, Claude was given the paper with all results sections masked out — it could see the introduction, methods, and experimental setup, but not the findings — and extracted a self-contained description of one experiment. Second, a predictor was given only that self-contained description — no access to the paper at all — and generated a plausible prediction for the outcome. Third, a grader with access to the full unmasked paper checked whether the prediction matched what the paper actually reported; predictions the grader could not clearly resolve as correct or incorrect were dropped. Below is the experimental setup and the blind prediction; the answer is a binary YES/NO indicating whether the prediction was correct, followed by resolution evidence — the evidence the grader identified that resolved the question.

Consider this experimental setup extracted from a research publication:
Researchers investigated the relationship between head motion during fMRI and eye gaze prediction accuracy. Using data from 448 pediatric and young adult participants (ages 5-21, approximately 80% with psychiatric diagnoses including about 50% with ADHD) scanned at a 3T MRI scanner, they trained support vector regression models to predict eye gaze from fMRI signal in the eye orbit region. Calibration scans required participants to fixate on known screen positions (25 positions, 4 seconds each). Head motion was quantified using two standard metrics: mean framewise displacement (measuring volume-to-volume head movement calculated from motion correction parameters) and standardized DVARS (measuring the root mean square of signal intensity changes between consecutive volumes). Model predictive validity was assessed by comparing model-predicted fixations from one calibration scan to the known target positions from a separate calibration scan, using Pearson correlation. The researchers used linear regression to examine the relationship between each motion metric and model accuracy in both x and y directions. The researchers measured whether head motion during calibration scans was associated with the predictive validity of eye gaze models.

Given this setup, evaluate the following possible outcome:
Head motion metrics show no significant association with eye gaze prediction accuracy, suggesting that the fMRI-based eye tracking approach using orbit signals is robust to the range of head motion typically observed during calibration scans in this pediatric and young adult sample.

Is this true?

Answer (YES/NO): NO